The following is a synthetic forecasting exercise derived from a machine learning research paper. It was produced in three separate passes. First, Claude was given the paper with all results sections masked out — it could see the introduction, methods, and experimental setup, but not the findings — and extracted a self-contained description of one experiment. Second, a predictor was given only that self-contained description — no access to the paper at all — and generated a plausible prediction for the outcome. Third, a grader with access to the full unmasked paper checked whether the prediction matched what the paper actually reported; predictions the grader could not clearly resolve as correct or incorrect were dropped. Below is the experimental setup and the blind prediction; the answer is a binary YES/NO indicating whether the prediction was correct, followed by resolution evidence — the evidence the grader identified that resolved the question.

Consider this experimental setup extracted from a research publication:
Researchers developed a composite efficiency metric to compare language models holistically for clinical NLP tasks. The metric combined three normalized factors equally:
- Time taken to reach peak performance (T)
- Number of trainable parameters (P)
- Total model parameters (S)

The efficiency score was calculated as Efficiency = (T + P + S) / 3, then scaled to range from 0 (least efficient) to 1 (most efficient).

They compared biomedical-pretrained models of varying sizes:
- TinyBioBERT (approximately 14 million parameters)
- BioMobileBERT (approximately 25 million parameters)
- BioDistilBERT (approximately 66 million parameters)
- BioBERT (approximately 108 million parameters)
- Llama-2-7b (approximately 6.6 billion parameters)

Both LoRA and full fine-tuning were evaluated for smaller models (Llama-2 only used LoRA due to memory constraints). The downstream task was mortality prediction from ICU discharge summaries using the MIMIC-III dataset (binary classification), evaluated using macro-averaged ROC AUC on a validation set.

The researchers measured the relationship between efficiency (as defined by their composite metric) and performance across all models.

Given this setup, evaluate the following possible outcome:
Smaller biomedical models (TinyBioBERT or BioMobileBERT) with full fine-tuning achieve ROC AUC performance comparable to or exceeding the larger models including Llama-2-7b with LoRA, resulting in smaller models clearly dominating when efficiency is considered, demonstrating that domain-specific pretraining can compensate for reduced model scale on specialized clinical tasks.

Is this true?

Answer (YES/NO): NO